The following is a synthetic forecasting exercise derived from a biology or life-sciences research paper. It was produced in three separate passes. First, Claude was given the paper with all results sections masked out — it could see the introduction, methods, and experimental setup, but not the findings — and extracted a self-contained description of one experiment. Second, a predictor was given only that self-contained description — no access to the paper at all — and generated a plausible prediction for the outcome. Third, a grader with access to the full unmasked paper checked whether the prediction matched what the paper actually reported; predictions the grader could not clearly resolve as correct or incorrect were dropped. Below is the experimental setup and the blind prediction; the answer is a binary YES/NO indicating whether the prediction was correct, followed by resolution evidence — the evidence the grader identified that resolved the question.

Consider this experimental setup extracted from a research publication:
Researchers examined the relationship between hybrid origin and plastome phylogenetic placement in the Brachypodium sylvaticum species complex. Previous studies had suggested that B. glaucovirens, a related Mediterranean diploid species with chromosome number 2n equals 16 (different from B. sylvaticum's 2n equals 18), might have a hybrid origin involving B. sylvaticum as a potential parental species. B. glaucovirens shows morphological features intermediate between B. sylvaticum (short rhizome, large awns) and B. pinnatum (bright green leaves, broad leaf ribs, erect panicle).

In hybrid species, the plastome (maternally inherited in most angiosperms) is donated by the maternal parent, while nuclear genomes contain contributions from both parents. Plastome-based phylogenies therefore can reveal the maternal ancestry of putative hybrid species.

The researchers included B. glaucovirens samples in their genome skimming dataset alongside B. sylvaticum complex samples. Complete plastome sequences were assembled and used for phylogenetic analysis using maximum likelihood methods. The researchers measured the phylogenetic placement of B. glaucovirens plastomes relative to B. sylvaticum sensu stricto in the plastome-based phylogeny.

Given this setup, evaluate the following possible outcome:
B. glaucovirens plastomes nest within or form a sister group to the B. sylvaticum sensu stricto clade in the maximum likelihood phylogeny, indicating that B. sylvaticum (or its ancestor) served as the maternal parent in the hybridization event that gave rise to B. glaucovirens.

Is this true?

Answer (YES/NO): YES